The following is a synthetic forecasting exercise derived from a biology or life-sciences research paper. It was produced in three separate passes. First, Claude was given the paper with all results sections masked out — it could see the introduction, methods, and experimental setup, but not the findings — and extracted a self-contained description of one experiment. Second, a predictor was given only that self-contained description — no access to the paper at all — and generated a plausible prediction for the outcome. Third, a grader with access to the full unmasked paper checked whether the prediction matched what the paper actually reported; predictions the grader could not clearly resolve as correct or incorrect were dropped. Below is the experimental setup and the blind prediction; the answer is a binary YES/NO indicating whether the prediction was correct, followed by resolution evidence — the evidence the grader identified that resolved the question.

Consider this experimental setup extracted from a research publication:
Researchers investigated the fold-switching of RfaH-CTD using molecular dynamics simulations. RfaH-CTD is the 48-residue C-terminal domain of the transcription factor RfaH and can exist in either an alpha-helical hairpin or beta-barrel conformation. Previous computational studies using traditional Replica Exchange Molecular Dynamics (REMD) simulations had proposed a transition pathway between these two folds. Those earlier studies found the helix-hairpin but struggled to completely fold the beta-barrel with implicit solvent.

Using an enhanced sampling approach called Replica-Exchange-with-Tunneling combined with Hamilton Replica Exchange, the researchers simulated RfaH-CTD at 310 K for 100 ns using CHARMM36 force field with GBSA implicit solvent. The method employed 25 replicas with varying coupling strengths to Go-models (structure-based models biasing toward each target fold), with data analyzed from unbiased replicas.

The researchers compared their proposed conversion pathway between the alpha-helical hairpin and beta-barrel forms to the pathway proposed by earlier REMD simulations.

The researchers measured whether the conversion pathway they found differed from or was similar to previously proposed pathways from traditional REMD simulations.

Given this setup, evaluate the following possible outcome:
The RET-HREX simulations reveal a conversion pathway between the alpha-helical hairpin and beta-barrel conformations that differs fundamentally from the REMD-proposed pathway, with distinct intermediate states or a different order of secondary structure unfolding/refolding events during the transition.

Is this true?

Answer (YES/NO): NO